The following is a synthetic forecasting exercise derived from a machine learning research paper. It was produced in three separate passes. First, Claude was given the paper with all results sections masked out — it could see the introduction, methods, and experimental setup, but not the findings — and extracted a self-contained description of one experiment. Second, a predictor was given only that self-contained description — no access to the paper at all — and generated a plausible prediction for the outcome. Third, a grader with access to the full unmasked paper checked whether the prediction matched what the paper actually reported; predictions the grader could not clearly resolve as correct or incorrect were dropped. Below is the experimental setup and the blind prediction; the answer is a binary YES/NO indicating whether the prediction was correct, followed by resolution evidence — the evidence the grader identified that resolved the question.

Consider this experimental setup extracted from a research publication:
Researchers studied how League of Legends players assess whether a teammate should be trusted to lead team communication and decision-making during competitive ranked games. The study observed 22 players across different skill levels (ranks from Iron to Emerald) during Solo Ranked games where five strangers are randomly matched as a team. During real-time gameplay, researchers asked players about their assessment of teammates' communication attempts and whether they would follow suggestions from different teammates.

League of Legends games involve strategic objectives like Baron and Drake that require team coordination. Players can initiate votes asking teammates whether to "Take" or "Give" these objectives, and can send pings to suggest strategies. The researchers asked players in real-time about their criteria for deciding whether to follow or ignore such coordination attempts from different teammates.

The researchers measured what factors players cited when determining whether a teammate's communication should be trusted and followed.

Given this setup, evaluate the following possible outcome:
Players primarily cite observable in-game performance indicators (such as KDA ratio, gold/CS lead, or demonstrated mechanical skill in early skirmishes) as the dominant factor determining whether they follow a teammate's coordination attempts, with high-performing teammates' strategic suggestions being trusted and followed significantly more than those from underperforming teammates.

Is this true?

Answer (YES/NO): YES